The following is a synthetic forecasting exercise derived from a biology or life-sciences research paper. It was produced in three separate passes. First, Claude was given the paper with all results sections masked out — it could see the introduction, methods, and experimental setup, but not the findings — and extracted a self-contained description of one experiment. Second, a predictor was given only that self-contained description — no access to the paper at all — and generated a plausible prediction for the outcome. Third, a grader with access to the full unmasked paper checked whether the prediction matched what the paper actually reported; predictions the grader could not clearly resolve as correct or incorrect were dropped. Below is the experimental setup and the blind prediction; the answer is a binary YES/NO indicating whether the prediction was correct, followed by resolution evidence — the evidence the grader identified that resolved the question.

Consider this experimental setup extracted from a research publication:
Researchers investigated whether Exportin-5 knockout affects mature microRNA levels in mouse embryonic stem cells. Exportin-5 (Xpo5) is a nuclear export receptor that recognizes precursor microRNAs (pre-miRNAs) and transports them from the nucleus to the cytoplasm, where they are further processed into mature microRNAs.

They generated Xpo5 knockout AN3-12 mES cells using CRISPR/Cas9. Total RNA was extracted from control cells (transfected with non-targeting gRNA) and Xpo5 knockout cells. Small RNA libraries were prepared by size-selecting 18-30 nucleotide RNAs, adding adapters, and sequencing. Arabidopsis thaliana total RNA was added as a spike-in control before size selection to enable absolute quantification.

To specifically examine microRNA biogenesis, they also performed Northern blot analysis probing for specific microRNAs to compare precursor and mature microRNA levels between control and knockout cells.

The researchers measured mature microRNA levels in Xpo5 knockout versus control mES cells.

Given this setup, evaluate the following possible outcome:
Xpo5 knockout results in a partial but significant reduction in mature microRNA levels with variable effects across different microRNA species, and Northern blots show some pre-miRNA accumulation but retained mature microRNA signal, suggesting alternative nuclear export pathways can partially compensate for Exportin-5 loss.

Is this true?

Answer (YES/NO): NO